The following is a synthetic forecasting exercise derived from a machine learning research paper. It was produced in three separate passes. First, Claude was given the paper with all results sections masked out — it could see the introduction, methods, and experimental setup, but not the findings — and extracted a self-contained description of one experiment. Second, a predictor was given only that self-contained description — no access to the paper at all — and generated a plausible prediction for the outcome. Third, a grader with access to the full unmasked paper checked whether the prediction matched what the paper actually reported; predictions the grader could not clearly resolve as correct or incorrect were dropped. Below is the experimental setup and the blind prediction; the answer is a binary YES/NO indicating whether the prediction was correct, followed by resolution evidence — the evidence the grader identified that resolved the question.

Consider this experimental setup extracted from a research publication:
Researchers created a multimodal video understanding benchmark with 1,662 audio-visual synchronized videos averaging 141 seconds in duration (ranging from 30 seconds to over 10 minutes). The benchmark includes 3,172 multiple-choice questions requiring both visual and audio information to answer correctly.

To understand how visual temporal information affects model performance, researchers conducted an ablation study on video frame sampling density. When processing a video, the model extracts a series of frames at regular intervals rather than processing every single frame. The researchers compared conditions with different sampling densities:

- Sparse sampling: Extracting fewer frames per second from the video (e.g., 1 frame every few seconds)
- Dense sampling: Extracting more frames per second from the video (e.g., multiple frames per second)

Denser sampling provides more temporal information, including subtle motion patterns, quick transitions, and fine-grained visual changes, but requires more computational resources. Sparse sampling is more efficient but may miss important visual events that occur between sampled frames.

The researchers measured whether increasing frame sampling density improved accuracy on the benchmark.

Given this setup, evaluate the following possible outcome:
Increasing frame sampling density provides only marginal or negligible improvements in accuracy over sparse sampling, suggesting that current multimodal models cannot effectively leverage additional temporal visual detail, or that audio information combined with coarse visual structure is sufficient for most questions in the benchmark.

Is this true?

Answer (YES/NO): NO